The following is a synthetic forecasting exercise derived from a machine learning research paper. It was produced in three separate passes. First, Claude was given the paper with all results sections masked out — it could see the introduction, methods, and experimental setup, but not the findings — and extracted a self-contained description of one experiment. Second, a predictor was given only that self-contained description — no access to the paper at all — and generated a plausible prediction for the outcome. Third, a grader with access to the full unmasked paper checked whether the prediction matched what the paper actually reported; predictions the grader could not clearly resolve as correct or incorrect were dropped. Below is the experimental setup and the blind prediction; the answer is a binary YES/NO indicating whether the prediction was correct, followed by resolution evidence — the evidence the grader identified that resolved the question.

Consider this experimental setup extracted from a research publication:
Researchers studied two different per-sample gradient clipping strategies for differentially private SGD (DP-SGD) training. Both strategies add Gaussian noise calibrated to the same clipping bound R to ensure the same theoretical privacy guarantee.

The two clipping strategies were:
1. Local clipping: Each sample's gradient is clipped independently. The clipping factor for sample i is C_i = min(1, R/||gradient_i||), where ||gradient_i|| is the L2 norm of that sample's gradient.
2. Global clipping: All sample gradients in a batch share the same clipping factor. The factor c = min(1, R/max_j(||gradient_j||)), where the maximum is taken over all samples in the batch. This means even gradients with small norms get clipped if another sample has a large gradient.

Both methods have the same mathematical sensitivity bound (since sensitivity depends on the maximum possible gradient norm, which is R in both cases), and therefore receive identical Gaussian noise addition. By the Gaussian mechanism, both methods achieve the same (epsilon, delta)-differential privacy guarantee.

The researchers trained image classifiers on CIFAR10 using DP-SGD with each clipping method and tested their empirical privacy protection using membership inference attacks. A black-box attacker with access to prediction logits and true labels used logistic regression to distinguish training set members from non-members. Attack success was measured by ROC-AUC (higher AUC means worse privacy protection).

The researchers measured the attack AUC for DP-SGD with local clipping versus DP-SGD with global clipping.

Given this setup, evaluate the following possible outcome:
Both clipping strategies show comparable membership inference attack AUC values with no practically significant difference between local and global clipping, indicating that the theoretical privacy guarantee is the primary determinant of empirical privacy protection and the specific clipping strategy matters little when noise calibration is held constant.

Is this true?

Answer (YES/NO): YES